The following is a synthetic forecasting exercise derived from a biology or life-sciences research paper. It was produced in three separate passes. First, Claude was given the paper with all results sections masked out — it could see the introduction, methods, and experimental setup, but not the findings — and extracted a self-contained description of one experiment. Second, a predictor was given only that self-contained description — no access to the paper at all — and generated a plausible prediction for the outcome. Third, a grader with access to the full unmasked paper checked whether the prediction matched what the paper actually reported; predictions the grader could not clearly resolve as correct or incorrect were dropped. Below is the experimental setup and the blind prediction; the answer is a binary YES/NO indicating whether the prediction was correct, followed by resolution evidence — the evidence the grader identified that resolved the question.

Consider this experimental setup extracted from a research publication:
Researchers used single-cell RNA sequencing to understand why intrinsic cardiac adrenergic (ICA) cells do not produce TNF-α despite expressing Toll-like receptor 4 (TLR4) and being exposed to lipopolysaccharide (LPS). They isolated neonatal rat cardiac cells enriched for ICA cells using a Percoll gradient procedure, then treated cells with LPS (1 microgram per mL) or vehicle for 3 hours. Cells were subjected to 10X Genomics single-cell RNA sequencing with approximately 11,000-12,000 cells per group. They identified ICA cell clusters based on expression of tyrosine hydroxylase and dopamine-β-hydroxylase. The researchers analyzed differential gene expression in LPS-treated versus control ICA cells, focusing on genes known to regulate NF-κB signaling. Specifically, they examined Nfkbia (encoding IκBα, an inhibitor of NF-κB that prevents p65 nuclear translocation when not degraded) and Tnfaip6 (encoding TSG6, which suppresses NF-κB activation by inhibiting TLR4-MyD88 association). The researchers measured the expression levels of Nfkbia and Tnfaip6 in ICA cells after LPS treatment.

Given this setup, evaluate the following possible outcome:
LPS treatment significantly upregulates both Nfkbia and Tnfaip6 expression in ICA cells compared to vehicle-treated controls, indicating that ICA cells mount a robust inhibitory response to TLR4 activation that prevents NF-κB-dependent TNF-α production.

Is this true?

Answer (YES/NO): YES